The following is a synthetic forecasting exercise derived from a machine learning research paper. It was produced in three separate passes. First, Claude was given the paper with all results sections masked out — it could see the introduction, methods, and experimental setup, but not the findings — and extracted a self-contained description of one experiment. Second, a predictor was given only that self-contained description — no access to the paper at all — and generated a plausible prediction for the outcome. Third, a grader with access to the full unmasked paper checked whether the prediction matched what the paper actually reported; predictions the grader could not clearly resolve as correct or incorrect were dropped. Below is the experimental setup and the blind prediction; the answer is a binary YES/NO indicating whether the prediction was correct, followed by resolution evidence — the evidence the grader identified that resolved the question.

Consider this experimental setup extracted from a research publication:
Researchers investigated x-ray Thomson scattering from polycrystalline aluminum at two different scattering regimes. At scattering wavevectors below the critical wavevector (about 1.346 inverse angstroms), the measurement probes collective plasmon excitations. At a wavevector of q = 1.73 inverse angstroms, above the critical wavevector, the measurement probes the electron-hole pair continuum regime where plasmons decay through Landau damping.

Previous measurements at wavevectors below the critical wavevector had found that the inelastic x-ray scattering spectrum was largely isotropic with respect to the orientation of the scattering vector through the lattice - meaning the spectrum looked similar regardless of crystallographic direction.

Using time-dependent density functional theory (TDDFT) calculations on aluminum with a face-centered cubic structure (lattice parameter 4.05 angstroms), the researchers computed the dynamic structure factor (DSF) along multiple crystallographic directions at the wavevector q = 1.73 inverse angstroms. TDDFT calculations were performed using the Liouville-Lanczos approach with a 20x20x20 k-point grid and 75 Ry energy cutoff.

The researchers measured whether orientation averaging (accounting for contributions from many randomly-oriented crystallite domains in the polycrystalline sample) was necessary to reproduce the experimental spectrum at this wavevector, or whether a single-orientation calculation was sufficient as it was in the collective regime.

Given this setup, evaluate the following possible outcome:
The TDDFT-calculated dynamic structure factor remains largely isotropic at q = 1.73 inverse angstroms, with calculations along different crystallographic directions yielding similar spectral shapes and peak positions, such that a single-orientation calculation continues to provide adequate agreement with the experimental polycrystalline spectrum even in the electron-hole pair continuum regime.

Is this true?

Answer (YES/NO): NO